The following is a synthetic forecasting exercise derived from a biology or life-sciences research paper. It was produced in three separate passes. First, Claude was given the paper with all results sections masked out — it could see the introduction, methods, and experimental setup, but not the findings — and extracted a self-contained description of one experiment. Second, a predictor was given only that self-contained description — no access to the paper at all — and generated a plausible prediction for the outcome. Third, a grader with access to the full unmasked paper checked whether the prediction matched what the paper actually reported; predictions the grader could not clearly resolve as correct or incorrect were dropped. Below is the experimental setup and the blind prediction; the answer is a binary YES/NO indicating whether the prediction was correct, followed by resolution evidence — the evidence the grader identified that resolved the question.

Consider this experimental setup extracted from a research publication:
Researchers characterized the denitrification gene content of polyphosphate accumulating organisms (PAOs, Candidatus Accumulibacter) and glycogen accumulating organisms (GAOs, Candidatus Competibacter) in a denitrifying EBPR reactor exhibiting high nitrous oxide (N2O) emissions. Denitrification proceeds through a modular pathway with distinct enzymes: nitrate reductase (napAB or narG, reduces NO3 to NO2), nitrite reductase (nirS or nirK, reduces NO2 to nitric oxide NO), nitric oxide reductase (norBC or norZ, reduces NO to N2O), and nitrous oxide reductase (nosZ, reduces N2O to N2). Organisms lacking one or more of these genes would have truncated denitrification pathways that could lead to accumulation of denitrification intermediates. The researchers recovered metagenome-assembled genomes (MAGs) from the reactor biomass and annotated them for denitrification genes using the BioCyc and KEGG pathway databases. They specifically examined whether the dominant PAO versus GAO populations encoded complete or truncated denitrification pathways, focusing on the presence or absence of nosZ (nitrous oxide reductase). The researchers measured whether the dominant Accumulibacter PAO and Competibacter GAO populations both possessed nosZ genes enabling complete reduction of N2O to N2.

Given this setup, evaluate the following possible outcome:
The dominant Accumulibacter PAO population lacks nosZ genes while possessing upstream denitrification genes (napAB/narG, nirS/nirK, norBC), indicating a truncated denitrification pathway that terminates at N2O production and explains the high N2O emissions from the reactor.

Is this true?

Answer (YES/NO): NO